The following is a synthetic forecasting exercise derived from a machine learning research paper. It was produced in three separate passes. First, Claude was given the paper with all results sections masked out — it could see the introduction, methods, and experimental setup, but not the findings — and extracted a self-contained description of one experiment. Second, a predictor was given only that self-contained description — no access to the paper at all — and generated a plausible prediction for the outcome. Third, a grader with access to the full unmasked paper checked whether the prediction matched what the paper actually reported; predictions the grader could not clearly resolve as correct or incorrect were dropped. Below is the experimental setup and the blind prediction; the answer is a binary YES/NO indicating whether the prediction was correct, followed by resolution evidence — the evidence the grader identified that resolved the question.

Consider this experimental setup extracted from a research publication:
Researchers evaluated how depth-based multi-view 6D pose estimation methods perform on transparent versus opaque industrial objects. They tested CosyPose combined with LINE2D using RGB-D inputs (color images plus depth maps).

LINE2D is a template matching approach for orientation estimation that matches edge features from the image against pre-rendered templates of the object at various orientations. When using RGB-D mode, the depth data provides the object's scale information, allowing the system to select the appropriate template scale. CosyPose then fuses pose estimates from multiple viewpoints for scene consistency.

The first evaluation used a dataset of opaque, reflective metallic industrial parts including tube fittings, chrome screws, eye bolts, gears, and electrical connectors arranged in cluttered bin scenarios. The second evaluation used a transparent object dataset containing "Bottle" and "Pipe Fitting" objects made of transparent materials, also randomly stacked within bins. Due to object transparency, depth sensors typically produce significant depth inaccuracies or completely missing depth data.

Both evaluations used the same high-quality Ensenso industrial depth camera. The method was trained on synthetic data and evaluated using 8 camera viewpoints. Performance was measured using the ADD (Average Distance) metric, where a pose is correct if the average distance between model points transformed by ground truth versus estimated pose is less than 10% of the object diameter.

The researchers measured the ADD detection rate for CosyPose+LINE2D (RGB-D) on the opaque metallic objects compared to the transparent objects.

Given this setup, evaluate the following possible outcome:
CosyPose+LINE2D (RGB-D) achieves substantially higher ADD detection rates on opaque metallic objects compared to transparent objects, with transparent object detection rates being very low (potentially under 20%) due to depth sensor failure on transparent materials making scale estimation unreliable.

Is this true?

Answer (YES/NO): YES